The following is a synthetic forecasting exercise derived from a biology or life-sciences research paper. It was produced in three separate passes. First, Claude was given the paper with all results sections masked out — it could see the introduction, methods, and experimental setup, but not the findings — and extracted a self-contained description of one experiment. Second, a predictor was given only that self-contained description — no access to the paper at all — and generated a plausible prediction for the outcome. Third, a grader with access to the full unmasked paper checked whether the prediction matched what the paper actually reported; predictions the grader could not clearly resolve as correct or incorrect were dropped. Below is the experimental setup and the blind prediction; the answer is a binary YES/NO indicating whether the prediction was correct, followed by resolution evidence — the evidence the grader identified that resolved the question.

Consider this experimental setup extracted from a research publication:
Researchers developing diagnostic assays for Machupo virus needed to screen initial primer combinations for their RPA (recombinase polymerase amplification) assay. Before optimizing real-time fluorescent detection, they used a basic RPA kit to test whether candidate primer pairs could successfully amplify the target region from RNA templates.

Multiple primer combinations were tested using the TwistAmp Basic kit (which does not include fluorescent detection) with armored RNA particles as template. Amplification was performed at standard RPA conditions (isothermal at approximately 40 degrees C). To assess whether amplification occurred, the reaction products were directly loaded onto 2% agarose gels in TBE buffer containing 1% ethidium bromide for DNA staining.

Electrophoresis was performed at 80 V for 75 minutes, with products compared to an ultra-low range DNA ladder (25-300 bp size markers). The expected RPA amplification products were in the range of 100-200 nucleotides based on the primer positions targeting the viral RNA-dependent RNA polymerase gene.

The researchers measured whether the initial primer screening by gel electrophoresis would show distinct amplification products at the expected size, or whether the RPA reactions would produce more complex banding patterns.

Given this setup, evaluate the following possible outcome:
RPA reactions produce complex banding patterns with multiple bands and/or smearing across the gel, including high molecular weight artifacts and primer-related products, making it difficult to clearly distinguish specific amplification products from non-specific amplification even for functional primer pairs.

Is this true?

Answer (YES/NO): NO